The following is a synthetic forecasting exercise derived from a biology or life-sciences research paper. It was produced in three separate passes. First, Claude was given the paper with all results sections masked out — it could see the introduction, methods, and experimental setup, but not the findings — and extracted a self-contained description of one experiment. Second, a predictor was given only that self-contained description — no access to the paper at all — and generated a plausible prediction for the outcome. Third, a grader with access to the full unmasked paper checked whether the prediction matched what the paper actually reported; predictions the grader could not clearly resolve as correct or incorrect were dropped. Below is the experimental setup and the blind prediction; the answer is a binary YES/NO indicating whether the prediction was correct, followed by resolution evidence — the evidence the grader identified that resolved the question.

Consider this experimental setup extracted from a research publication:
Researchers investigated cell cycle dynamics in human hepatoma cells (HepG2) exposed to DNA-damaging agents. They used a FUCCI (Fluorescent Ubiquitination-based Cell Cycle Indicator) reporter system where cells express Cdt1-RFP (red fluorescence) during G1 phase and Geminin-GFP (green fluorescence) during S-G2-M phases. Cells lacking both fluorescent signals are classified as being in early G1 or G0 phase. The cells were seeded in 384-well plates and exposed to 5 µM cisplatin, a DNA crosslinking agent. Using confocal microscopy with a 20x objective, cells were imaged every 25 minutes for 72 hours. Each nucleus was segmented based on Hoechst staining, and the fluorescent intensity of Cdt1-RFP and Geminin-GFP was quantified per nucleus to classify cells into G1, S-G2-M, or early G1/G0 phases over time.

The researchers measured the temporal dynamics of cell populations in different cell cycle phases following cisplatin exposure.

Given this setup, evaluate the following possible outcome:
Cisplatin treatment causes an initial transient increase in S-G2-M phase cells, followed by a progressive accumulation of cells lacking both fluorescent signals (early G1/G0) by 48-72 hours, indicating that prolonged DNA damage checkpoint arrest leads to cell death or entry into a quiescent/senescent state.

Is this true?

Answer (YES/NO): NO